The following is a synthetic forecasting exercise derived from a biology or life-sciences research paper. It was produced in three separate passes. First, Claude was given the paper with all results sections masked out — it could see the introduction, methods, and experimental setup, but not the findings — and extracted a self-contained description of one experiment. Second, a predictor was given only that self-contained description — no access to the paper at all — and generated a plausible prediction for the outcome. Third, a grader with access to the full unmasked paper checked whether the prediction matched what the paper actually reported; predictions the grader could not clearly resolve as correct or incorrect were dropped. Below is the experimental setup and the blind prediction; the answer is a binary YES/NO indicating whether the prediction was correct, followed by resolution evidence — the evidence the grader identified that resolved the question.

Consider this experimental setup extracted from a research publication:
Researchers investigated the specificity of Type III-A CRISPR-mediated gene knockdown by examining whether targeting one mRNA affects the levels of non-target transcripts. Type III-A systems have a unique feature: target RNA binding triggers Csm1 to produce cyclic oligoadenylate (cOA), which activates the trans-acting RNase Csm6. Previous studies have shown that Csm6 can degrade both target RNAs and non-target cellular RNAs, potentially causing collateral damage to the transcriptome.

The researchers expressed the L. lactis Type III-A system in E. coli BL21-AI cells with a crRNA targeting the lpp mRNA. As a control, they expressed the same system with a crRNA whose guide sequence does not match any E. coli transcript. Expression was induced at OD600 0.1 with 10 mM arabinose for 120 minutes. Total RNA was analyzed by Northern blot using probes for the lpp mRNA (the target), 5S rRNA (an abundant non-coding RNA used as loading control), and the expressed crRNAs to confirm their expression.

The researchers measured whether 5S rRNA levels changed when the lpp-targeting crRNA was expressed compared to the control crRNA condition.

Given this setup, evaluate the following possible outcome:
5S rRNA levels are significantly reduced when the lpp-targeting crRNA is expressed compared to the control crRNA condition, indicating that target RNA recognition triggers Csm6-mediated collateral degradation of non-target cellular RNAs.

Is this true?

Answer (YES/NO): NO